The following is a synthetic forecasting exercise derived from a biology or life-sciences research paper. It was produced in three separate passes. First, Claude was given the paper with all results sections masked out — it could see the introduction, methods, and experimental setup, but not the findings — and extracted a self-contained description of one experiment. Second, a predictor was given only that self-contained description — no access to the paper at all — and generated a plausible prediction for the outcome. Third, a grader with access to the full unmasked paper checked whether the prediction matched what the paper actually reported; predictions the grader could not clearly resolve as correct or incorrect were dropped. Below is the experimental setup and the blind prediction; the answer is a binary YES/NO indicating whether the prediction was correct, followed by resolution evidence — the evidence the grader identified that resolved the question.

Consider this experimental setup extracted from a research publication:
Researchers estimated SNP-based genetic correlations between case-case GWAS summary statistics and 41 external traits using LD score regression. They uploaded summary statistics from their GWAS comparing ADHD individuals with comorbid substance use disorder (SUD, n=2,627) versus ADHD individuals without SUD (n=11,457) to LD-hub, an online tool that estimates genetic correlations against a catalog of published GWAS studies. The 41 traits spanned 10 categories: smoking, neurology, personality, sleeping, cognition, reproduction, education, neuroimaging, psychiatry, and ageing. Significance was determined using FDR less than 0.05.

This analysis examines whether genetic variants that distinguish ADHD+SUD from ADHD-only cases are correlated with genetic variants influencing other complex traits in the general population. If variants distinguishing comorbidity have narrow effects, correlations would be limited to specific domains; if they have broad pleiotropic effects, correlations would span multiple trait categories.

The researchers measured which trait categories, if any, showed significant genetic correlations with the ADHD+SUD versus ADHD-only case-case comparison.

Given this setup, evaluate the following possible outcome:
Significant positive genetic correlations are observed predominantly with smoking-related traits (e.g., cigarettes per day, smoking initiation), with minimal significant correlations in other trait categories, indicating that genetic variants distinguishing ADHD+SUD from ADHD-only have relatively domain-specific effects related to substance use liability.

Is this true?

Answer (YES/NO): NO